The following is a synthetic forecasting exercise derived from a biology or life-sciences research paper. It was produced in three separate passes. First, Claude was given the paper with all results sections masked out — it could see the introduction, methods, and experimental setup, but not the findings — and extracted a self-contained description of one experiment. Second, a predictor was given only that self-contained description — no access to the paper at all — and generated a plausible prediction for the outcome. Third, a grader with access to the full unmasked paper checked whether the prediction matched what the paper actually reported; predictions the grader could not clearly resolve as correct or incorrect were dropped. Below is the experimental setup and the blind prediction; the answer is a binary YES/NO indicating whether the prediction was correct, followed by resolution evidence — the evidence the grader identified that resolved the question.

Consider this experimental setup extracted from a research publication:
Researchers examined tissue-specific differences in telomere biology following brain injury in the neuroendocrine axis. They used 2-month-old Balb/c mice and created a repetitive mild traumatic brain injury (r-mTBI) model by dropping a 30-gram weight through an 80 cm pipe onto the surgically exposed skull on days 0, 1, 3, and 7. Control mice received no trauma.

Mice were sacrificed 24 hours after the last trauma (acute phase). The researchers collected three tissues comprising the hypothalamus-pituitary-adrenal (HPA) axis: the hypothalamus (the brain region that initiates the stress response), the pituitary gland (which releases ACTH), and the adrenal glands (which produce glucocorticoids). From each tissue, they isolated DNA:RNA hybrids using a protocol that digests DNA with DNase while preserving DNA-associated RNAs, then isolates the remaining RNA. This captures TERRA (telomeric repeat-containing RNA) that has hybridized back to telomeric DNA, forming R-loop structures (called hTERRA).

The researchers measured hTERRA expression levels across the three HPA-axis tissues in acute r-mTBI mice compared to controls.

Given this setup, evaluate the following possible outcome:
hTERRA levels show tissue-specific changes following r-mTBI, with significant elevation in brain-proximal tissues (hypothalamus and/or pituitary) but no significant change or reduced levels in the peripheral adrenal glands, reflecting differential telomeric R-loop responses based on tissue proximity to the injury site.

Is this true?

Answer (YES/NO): NO